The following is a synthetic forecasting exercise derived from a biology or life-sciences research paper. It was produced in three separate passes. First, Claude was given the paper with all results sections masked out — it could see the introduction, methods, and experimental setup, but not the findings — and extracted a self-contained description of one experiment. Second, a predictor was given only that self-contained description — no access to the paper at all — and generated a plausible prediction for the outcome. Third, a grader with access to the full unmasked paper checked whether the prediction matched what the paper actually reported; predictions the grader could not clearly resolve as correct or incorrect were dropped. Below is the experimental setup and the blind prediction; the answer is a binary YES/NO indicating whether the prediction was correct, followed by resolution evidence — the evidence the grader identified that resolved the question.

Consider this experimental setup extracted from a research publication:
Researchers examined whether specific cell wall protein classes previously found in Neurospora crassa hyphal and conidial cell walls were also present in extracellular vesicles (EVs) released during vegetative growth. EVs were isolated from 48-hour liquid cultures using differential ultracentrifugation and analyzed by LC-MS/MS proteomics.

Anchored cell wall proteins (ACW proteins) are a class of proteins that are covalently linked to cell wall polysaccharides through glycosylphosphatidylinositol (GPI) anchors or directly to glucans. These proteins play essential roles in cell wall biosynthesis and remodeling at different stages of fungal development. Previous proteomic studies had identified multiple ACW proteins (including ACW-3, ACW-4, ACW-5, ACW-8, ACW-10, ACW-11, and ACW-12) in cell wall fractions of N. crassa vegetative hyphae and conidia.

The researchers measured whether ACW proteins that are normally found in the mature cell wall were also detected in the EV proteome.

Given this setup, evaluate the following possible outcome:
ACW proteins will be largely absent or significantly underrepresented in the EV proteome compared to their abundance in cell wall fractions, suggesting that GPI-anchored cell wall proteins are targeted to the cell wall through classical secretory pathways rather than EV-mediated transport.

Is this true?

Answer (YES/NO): NO